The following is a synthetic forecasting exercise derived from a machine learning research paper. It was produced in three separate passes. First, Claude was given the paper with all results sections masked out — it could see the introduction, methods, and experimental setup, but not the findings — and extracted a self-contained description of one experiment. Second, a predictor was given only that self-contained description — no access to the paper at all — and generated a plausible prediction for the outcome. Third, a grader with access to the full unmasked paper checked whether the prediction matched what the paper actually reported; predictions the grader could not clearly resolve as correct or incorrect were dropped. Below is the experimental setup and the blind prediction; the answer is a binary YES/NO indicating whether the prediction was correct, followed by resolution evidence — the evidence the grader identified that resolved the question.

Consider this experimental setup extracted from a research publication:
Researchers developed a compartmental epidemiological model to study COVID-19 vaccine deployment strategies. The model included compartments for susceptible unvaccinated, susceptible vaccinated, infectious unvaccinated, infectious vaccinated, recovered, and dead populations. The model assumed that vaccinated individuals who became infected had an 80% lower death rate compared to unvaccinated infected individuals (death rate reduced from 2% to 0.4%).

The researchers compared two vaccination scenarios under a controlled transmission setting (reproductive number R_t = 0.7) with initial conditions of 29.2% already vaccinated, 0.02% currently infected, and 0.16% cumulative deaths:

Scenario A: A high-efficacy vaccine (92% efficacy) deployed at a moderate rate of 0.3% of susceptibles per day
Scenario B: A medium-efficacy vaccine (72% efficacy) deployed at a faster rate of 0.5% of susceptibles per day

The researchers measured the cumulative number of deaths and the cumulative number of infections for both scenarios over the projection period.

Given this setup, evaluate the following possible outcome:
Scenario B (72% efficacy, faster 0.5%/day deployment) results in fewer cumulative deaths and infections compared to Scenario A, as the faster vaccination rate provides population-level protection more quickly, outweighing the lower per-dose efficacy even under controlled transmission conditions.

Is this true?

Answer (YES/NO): NO